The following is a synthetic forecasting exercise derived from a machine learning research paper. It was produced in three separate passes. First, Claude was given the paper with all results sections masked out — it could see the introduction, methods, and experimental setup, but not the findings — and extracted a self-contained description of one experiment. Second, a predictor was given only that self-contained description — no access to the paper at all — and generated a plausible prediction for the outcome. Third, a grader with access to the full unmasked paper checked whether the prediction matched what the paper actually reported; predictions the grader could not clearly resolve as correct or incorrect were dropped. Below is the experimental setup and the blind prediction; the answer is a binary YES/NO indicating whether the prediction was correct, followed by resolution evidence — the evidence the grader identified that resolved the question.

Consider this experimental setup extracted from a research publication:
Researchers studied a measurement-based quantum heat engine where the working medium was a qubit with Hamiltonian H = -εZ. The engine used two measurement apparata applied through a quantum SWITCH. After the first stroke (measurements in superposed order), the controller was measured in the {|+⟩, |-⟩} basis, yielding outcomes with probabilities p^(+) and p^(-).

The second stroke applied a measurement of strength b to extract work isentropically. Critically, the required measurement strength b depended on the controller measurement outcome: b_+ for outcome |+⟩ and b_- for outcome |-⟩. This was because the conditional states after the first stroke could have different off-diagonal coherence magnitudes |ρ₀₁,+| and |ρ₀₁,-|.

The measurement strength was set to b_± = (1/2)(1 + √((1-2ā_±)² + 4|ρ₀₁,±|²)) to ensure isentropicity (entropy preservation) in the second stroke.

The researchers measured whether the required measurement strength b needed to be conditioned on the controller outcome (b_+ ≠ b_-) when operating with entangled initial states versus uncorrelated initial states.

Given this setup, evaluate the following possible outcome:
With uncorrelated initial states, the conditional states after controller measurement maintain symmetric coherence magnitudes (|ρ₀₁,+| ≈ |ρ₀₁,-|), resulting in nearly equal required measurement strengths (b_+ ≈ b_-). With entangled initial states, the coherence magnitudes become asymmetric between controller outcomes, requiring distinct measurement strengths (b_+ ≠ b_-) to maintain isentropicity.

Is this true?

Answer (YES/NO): NO